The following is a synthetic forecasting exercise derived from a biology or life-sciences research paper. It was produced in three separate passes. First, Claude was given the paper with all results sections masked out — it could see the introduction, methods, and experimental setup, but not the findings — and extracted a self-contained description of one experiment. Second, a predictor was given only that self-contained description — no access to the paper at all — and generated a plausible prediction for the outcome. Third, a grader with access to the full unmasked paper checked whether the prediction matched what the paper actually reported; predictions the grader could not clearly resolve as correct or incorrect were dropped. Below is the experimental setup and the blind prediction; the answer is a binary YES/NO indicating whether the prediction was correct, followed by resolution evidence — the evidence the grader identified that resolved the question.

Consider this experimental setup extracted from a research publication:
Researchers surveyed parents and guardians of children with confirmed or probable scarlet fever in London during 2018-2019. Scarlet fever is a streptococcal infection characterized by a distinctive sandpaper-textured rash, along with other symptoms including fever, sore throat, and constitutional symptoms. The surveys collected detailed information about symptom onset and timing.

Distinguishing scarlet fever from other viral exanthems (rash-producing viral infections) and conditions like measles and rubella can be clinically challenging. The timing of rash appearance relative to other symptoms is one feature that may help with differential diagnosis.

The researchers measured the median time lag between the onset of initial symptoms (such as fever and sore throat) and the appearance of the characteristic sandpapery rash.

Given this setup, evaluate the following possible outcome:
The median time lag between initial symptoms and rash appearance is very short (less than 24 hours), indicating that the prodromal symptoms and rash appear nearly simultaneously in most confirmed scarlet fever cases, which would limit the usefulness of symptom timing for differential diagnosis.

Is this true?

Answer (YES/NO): NO